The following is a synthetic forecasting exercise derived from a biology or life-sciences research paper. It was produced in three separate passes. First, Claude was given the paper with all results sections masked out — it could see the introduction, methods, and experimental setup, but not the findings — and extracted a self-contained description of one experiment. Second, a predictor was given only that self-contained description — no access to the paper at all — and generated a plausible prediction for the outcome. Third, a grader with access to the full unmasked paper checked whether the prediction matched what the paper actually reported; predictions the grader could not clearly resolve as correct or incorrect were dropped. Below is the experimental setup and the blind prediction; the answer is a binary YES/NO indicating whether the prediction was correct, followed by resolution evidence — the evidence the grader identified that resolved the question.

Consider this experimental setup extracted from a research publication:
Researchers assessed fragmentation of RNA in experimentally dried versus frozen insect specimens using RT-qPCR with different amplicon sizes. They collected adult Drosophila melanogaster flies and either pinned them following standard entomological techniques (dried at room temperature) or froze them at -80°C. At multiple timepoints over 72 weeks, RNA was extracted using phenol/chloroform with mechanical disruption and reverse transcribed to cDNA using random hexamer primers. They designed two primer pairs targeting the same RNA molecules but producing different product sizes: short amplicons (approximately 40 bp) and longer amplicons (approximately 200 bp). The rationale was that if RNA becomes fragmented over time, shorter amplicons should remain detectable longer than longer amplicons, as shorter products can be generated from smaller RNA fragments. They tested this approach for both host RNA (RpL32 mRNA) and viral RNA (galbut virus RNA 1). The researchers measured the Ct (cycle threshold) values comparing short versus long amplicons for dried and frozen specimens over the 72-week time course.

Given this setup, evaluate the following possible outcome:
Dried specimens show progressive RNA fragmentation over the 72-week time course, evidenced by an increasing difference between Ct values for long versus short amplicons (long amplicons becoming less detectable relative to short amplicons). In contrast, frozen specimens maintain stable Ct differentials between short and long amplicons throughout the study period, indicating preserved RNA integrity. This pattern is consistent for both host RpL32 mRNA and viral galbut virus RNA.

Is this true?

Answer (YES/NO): NO